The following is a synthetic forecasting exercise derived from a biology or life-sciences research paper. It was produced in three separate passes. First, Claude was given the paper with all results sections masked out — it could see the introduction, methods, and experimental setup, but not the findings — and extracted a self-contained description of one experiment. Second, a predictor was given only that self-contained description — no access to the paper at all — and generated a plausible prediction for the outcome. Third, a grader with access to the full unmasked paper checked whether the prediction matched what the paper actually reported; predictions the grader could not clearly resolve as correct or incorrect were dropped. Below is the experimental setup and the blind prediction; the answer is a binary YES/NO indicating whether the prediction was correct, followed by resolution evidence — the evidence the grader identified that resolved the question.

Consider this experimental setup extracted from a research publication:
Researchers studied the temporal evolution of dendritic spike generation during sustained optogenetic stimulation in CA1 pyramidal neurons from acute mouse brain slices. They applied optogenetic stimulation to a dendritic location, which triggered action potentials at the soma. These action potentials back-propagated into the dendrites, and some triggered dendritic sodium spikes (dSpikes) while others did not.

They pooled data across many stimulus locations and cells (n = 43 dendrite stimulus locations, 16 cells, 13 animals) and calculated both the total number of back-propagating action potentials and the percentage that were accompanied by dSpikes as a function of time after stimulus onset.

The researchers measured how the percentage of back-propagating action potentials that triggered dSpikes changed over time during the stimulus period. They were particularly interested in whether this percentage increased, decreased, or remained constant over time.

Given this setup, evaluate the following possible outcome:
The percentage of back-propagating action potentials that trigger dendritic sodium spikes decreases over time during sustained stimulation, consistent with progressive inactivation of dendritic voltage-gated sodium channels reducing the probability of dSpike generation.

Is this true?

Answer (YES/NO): NO